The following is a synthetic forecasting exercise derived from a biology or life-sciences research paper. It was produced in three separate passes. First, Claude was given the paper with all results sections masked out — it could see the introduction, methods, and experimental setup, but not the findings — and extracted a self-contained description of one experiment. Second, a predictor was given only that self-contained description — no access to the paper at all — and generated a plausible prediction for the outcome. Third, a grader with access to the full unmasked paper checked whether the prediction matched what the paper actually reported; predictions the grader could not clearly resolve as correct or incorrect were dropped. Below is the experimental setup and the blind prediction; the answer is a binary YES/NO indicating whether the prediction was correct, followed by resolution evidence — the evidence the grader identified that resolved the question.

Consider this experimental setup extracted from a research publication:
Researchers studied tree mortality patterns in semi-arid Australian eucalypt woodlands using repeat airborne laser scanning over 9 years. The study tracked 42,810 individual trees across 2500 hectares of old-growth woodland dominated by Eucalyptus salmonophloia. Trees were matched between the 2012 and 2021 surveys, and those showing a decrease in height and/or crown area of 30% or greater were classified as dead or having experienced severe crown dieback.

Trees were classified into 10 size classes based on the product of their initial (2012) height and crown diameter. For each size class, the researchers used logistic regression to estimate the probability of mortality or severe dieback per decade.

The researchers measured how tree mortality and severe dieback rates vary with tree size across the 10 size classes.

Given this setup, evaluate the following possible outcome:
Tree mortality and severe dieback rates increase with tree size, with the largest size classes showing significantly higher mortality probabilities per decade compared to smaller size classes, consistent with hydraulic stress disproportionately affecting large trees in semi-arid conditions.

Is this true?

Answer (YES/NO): NO